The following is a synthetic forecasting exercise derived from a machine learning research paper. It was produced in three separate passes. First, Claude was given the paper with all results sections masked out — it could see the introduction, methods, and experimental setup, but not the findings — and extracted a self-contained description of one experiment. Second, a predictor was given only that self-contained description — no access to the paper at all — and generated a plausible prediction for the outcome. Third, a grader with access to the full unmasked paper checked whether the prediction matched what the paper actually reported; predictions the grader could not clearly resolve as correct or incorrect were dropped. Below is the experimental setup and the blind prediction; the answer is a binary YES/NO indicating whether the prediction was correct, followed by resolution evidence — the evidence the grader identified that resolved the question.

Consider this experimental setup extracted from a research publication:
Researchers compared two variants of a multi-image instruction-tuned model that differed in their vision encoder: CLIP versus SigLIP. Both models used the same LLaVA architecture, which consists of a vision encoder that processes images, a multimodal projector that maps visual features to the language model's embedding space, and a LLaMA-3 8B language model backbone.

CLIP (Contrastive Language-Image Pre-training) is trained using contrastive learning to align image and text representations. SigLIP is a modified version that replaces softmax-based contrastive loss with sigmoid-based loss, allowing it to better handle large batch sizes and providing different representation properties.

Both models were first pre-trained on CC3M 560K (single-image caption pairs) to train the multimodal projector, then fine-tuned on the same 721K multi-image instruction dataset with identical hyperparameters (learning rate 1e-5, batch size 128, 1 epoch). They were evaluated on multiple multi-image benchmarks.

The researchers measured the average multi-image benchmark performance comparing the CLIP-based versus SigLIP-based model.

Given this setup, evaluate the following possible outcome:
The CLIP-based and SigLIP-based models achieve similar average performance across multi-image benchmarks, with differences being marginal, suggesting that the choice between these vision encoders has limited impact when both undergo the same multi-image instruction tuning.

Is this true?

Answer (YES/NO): YES